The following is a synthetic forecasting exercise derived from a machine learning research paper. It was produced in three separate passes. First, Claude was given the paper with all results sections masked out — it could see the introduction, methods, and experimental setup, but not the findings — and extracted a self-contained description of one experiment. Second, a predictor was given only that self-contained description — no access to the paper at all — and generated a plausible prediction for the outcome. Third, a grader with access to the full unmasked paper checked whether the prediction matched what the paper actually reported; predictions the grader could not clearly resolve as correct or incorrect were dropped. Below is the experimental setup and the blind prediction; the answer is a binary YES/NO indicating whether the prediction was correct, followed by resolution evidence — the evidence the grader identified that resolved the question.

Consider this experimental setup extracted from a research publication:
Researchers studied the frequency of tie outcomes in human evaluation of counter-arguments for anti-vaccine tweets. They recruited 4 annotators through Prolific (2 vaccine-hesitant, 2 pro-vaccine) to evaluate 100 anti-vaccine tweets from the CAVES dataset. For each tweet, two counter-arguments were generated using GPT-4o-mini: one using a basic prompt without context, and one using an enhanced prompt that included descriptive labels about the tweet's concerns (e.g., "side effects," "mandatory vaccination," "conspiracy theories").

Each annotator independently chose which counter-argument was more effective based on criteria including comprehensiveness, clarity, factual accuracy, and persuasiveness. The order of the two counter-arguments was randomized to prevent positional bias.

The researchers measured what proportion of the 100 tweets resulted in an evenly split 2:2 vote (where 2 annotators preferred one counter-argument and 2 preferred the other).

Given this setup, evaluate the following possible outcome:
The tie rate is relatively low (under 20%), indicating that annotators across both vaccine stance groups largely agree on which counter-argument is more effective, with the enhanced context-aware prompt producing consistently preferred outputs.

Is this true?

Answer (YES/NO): NO